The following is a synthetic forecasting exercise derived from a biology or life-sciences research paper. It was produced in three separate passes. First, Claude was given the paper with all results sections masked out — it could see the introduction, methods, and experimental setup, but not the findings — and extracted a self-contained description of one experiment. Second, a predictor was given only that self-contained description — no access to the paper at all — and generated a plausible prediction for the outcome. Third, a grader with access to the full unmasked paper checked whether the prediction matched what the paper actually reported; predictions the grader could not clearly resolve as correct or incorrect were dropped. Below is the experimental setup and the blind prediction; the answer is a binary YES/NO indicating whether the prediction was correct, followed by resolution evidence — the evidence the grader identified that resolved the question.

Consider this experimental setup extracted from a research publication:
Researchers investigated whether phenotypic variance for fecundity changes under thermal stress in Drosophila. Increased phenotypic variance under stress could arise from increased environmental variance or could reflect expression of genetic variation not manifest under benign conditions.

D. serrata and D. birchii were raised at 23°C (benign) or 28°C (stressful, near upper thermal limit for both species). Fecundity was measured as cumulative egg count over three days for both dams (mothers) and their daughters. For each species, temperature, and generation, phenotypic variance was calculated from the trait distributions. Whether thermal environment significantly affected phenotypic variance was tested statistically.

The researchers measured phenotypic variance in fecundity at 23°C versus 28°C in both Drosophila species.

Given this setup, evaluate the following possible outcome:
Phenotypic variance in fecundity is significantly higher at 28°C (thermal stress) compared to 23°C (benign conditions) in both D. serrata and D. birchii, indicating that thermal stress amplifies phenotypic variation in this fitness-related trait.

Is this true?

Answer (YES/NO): NO